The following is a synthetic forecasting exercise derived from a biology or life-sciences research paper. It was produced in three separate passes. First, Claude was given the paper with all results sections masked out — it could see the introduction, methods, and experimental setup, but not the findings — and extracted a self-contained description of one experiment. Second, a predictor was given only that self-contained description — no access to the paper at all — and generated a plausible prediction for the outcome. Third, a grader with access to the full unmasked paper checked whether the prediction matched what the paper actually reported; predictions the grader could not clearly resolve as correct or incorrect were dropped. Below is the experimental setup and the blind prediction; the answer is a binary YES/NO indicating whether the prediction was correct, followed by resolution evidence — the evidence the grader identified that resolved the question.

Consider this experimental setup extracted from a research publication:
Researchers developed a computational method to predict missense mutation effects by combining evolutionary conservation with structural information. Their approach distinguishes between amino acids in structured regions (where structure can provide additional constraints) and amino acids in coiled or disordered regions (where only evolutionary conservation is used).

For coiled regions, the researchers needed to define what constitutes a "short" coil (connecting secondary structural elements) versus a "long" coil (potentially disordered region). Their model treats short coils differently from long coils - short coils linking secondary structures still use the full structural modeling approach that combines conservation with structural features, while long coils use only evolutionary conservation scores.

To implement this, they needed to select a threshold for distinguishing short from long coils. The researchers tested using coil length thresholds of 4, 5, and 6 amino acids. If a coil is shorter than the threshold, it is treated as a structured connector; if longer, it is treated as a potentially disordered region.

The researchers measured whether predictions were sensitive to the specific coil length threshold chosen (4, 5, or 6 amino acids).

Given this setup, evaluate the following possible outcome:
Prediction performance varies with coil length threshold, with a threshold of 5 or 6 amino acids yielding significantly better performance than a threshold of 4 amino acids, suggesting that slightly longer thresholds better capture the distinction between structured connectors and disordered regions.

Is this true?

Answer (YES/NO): NO